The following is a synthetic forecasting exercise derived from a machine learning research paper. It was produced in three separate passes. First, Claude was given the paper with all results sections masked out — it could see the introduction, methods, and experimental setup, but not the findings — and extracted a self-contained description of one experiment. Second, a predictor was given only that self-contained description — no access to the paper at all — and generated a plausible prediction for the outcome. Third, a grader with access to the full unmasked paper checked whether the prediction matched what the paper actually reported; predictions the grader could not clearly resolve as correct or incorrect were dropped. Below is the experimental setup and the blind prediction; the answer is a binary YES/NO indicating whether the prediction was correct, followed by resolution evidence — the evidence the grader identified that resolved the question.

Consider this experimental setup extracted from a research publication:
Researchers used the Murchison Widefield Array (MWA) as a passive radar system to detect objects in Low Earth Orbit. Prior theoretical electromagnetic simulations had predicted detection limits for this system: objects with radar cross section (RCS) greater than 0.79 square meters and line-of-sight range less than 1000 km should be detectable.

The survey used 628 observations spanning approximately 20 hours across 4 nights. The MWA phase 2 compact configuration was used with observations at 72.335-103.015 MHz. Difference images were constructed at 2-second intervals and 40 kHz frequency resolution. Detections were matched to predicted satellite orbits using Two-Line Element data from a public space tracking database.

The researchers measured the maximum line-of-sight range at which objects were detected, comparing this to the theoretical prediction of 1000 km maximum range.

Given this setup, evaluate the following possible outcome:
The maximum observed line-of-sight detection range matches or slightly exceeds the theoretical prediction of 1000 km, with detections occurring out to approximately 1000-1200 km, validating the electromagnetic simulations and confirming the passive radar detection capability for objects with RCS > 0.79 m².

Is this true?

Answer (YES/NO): NO